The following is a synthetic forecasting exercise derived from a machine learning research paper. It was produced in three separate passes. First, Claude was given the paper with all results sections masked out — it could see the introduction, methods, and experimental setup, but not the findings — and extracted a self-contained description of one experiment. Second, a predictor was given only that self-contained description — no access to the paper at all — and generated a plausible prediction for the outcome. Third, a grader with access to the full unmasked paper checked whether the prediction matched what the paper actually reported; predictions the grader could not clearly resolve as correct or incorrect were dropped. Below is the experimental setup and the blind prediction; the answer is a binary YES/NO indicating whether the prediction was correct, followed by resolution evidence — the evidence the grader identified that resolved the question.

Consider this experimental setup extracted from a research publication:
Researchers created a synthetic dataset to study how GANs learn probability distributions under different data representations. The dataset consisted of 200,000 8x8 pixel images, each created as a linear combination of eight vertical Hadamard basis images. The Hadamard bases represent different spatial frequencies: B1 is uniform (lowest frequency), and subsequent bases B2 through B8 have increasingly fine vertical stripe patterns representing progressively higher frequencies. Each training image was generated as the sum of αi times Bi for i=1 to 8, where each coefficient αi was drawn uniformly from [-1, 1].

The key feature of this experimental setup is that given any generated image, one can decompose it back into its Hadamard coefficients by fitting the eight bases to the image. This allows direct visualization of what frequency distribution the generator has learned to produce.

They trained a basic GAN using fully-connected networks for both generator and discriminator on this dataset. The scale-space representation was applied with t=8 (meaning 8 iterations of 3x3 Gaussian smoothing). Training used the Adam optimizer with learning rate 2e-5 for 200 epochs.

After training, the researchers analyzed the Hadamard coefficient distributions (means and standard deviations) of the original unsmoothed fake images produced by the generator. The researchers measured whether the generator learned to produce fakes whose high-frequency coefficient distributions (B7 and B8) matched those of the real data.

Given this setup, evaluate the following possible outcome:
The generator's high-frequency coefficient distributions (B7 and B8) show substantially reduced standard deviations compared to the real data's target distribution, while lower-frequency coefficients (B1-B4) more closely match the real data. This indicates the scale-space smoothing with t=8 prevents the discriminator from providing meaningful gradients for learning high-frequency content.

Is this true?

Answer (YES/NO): YES